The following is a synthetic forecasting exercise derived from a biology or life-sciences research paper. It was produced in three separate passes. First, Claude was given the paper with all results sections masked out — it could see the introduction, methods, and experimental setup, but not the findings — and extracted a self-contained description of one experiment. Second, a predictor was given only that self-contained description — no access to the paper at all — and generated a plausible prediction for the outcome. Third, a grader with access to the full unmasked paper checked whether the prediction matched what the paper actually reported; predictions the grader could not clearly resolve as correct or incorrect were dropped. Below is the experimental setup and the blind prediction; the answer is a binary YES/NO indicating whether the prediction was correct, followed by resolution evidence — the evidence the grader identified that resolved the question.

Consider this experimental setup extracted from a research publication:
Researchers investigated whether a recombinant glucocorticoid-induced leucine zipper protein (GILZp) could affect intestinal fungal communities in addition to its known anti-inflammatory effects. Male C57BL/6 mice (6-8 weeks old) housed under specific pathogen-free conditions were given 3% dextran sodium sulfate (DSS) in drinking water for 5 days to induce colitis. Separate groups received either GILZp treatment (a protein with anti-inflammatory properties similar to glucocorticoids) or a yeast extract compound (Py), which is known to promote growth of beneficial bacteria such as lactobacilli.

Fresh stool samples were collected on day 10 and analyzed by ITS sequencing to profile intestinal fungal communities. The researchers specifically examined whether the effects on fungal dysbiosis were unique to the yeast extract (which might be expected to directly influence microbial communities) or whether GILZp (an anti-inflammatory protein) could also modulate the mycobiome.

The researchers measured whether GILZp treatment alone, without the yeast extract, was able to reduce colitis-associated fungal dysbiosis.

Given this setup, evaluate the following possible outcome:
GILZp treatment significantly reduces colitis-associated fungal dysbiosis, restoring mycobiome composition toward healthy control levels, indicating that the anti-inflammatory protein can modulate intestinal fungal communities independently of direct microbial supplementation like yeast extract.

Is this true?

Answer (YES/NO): YES